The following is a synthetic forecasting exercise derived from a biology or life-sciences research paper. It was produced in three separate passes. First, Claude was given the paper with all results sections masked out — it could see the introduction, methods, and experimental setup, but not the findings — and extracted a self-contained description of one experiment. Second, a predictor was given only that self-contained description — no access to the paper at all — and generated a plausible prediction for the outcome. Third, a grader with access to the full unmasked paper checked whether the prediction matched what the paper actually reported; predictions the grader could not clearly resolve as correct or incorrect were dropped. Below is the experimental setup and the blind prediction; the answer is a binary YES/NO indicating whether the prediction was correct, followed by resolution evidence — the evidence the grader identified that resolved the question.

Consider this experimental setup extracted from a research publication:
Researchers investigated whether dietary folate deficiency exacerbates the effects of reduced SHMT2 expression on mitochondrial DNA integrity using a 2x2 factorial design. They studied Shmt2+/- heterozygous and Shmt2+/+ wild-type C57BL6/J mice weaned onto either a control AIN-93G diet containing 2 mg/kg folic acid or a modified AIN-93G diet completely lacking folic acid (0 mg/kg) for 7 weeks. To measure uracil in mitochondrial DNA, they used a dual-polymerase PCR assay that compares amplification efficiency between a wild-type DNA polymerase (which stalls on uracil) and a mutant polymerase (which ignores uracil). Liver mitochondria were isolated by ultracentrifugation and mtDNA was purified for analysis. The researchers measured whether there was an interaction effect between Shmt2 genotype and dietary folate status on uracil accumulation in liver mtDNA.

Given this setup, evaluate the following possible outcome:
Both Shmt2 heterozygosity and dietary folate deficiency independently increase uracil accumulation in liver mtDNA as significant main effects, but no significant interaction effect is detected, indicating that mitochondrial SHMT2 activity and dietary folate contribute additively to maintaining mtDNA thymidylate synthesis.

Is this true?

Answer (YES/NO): NO